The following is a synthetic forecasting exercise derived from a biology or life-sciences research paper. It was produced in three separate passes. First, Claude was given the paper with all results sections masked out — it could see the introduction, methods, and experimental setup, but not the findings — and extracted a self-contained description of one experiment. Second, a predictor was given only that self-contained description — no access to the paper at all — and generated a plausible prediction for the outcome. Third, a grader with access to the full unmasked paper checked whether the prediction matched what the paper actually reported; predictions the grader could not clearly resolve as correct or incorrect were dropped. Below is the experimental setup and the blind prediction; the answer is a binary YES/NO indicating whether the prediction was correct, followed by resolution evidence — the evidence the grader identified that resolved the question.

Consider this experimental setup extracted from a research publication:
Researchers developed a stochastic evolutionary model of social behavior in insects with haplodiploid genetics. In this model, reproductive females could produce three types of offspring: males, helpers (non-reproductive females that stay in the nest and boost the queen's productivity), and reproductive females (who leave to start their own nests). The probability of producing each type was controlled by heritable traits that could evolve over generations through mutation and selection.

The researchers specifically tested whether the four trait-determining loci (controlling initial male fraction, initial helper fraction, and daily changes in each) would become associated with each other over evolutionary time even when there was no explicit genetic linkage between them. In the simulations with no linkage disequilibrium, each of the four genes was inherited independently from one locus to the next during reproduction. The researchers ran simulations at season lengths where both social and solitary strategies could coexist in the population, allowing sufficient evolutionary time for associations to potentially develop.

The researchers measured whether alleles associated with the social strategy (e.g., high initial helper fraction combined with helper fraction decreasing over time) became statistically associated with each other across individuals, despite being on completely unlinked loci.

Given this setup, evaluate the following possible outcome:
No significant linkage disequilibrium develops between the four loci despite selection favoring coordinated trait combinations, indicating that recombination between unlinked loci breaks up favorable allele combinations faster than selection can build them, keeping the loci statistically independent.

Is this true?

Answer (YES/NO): NO